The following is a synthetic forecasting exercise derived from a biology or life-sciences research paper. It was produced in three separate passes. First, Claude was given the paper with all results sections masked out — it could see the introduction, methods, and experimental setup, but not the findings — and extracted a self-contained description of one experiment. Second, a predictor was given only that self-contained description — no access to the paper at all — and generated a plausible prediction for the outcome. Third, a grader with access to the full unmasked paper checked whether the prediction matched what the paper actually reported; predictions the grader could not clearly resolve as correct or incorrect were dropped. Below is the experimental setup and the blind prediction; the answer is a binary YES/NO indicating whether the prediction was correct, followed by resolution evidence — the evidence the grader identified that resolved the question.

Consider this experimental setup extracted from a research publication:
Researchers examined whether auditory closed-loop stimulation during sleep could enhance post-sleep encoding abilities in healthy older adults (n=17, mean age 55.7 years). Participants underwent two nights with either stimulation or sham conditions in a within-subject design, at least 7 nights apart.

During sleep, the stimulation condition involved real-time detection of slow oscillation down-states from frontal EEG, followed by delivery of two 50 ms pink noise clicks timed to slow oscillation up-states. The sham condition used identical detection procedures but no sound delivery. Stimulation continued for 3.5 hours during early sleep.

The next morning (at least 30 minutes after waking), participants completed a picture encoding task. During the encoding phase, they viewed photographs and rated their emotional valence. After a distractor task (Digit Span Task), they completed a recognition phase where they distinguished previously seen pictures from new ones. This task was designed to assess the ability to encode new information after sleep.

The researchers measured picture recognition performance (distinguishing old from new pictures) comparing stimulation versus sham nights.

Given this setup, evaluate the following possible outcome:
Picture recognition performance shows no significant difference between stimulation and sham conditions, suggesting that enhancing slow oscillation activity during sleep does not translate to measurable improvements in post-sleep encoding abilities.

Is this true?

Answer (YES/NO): YES